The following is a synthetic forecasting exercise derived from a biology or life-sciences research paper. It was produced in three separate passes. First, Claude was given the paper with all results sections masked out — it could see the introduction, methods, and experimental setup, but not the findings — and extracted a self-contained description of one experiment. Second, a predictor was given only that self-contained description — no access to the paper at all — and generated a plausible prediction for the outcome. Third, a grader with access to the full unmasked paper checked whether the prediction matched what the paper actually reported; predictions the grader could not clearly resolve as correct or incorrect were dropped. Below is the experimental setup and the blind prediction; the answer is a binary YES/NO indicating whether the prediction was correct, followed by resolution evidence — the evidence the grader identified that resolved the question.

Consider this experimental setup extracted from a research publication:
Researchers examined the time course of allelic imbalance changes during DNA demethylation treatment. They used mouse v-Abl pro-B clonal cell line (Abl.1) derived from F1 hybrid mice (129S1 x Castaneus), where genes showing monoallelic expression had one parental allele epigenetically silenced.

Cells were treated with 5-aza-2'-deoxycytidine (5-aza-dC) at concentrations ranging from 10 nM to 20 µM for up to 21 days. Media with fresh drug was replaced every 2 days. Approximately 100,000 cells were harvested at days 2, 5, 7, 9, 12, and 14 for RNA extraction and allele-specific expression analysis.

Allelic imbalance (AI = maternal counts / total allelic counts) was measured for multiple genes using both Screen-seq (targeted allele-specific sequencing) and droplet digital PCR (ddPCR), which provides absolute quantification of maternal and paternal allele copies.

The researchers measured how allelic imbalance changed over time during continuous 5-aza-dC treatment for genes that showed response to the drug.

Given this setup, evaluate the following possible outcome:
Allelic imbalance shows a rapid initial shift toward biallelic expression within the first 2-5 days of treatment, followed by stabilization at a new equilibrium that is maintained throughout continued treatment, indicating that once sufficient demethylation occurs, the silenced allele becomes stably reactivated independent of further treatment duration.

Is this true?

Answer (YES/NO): NO